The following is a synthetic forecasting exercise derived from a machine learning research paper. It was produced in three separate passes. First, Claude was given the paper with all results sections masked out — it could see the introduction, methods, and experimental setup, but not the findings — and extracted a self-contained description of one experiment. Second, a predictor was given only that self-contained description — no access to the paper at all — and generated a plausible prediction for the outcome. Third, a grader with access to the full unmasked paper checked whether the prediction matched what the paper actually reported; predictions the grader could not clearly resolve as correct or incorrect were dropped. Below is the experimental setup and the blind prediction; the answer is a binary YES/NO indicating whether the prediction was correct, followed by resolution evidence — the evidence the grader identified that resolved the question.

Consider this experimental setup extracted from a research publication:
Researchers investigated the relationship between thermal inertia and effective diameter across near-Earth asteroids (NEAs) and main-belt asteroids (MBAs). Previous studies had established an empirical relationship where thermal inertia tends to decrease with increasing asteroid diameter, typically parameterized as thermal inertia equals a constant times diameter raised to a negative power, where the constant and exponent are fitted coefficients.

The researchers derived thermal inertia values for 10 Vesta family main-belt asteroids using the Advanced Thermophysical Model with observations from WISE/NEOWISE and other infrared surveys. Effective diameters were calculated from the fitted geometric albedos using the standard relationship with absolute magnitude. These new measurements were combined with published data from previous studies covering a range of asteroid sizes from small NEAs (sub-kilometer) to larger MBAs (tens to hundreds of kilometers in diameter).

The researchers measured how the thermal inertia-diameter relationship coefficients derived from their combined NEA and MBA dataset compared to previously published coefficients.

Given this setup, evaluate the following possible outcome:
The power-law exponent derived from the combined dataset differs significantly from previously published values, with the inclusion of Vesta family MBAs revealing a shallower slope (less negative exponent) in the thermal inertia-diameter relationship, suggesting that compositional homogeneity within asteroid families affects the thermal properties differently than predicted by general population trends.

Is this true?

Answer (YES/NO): NO